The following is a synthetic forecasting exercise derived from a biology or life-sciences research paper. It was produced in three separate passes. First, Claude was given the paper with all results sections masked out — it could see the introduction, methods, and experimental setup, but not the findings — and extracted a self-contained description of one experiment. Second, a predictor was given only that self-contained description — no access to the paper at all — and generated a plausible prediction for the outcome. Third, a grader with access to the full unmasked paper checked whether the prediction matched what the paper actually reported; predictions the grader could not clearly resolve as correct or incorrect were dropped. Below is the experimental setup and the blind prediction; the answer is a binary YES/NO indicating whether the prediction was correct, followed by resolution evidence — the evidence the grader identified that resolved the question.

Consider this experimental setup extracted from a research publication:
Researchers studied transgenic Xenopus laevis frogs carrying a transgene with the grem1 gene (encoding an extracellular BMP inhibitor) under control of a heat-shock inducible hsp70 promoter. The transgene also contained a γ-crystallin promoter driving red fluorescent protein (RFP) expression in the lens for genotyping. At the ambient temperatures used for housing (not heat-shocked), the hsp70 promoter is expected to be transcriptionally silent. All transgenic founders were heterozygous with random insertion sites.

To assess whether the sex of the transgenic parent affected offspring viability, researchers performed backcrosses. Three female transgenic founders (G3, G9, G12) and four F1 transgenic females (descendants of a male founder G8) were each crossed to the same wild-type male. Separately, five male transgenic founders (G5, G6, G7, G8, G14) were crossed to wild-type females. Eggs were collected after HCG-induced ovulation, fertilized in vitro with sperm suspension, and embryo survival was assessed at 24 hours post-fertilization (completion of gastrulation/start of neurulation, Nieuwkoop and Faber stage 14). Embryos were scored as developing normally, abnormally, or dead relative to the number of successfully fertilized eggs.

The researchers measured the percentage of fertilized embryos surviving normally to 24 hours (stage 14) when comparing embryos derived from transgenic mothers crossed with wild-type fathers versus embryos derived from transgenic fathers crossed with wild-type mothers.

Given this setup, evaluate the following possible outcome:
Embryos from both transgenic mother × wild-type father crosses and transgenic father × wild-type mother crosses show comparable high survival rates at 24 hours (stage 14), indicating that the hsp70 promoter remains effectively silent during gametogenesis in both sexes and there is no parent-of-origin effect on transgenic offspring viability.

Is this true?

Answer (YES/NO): NO